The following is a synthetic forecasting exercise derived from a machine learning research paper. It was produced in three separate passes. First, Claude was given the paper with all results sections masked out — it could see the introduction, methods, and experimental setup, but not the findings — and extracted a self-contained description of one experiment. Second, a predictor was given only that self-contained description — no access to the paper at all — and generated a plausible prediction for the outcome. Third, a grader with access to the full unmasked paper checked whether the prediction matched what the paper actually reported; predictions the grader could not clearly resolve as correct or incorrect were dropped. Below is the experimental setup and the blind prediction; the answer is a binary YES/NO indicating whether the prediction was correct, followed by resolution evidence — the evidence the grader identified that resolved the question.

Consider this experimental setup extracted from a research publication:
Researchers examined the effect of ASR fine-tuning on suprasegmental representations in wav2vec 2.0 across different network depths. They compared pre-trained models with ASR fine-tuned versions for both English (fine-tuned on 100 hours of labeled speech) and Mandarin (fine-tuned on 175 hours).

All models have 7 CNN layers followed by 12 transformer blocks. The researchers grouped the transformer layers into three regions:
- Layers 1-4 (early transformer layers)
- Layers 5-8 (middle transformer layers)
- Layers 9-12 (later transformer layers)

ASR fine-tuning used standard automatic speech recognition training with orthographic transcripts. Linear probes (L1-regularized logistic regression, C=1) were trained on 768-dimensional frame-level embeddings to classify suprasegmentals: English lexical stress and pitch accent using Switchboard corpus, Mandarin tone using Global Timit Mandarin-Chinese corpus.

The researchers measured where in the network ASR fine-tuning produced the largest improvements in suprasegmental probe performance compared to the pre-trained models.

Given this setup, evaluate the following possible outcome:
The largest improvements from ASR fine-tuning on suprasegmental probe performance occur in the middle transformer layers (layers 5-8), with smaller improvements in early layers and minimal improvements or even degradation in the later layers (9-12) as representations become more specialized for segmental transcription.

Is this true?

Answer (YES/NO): NO